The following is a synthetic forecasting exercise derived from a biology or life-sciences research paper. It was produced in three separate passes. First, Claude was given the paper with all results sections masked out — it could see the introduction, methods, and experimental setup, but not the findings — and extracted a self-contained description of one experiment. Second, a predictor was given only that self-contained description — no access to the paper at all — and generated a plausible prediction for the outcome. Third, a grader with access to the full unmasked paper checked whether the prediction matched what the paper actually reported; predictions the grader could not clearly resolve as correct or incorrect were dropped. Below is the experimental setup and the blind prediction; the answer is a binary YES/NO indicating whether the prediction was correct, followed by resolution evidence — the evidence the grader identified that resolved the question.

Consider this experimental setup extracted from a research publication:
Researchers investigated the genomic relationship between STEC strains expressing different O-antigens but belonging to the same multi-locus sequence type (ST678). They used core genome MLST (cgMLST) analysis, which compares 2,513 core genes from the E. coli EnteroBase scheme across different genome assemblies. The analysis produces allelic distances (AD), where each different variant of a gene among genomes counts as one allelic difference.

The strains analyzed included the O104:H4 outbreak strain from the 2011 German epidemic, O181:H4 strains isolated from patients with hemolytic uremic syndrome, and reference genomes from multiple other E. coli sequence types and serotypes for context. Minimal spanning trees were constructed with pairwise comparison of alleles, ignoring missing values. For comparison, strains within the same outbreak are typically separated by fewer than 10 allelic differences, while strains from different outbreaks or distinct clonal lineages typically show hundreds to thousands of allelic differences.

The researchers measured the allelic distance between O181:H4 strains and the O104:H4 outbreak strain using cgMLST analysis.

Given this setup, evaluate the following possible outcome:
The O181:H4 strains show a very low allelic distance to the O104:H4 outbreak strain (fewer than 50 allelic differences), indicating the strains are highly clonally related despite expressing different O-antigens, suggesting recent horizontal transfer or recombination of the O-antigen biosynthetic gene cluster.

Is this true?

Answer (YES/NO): YES